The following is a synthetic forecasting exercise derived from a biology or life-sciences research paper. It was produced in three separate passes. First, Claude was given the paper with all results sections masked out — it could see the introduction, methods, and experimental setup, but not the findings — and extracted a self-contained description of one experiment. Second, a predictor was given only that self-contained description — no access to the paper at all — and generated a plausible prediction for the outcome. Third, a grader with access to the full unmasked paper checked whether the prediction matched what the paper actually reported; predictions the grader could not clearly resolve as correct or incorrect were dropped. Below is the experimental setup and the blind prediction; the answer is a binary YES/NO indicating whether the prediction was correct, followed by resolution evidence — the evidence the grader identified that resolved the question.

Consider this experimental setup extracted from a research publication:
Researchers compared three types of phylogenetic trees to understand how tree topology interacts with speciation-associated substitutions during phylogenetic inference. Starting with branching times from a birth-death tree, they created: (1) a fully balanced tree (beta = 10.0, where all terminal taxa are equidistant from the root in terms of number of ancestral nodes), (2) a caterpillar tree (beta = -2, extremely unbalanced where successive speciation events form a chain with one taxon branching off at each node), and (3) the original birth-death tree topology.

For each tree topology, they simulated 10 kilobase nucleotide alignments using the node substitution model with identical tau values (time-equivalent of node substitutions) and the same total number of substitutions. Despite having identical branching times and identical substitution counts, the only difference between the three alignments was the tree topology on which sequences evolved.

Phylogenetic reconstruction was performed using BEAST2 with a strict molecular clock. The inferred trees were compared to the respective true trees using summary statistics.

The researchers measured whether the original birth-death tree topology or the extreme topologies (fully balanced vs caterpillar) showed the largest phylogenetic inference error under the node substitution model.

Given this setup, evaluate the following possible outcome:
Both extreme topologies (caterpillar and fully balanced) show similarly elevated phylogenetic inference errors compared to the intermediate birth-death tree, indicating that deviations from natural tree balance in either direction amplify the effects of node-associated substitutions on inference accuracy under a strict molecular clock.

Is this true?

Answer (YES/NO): NO